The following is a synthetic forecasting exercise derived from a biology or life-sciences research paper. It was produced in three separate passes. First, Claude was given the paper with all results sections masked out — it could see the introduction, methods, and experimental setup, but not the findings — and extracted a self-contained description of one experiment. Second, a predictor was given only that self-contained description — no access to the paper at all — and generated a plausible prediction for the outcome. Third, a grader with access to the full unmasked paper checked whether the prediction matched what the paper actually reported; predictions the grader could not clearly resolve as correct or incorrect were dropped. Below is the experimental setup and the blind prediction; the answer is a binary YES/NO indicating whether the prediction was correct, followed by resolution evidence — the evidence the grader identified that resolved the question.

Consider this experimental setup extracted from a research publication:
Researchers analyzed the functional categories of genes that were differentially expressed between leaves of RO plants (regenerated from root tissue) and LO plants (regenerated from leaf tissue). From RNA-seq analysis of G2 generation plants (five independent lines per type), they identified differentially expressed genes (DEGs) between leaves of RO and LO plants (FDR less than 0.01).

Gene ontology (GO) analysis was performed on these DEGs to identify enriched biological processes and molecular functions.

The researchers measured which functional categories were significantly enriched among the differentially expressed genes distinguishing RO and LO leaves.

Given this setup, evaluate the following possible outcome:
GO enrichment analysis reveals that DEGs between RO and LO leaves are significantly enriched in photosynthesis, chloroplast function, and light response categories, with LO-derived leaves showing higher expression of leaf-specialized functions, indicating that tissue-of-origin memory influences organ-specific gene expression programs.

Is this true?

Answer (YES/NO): NO